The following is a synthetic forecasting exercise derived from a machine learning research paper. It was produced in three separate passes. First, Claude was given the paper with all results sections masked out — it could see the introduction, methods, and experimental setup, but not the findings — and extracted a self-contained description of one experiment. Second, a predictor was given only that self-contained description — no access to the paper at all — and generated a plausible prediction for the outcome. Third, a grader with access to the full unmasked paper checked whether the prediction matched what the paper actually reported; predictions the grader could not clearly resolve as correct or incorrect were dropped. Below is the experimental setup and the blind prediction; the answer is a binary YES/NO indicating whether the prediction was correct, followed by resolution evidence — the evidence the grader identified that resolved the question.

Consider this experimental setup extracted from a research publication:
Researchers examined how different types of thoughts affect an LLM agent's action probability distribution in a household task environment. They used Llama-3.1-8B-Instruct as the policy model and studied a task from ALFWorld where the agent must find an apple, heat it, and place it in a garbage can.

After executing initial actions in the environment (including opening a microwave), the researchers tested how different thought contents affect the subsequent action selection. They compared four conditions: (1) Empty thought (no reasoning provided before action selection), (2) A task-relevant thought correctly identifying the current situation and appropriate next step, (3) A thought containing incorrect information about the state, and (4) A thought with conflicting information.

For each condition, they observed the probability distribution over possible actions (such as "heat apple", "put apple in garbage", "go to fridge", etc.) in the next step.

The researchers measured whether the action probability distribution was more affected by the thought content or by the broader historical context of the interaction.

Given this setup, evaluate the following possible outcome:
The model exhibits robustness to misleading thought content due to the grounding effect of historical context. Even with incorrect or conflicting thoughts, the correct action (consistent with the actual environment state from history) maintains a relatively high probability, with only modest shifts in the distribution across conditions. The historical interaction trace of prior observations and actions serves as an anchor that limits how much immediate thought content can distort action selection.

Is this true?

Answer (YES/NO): NO